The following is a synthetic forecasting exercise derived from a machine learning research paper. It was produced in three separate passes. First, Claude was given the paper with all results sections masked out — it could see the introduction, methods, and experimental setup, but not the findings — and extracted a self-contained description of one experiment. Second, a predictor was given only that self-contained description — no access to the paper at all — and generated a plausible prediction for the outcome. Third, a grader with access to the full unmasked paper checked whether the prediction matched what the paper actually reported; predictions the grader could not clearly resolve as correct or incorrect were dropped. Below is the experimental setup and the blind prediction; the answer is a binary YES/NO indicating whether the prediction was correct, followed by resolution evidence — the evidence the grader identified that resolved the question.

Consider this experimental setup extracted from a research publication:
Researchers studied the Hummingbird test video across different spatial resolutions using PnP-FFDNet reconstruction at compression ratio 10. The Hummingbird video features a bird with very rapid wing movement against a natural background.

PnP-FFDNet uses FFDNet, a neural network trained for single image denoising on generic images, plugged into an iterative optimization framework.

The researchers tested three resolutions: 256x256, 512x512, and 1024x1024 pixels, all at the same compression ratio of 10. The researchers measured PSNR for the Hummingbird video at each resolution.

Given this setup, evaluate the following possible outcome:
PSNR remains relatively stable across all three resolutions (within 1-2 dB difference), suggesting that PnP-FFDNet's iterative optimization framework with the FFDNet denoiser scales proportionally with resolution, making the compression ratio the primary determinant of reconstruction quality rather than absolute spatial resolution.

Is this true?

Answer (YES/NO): NO